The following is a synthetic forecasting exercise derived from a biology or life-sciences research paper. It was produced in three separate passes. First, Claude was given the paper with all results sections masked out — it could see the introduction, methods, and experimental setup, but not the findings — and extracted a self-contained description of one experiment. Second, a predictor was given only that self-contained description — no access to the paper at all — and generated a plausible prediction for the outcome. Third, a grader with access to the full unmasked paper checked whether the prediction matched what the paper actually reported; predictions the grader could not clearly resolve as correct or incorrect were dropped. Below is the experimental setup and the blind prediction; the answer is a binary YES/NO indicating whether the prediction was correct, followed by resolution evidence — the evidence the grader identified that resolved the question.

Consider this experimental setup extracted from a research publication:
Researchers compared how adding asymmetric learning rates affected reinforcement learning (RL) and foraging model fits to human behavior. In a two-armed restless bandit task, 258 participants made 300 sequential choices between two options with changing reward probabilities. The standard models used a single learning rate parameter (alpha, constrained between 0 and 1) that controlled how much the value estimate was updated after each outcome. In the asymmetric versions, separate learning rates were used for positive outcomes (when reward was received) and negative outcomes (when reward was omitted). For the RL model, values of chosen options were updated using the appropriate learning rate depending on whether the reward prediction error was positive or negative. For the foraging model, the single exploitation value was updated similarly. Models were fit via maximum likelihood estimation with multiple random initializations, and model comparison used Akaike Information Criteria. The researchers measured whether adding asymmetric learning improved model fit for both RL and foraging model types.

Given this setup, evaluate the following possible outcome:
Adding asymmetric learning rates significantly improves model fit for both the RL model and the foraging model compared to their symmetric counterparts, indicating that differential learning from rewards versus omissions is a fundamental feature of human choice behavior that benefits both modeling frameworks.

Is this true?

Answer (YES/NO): YES